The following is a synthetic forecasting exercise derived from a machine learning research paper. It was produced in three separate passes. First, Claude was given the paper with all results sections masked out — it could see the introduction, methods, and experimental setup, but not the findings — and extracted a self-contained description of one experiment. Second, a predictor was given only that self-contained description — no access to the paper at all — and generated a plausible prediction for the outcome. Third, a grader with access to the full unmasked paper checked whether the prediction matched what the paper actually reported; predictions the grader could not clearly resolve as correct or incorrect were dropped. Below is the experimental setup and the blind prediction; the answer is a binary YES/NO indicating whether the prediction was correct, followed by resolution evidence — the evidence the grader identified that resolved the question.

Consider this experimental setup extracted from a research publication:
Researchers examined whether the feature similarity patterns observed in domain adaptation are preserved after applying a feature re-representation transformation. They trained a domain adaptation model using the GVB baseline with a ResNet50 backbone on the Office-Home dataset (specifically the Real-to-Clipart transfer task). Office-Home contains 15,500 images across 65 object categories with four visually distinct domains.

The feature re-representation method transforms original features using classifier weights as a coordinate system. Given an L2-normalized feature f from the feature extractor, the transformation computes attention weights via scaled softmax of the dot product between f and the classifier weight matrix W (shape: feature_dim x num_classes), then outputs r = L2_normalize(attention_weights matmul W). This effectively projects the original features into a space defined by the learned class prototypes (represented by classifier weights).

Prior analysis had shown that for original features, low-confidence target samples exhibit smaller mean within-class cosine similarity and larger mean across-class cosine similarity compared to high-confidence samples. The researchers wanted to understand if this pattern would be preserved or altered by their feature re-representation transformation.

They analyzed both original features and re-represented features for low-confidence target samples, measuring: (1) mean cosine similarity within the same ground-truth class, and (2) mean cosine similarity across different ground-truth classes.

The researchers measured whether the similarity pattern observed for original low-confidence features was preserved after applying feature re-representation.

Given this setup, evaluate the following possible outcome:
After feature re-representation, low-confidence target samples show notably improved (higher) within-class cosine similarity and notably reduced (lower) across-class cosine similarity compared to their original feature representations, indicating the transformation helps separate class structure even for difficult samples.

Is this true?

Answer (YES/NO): NO